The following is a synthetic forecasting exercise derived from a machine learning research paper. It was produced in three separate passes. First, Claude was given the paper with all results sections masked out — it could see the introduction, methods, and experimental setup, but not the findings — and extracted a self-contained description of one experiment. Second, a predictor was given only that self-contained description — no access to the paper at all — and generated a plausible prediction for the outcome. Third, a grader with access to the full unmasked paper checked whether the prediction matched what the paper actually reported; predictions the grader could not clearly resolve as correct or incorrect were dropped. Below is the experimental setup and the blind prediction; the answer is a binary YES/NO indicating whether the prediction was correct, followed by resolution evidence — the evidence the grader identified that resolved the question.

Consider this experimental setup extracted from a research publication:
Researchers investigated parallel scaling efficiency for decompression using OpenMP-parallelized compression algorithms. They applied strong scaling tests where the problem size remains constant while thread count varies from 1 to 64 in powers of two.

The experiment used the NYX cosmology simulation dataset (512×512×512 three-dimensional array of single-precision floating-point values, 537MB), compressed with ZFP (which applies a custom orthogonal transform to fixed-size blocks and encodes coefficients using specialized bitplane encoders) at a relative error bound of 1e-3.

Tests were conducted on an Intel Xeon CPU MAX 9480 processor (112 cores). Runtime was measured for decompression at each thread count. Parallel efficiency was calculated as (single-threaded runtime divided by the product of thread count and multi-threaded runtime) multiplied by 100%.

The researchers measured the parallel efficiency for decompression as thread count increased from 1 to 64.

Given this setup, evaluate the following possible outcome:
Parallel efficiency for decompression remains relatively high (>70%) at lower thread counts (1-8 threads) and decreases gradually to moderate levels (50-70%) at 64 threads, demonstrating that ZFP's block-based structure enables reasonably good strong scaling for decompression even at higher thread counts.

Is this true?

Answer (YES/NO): NO